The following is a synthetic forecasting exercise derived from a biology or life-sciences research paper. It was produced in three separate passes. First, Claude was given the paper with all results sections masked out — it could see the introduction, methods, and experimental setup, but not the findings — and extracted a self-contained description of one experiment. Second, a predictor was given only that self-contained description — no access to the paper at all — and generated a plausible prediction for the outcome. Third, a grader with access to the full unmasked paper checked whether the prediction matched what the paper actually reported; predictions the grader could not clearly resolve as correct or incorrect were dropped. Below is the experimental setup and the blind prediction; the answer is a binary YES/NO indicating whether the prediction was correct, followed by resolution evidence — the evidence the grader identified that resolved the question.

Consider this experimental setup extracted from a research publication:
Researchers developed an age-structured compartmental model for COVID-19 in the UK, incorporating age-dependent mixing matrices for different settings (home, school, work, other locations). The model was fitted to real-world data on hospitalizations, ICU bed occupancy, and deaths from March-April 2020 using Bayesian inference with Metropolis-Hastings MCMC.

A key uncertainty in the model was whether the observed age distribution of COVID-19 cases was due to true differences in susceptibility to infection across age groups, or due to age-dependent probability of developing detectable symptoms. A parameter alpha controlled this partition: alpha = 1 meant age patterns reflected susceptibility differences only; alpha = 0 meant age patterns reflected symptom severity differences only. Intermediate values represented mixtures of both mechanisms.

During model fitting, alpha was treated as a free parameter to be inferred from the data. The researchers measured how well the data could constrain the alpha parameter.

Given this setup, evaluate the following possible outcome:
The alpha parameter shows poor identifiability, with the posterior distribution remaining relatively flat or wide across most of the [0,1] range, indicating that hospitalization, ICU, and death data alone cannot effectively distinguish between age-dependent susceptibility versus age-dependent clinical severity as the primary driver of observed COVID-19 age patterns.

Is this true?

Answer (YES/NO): YES